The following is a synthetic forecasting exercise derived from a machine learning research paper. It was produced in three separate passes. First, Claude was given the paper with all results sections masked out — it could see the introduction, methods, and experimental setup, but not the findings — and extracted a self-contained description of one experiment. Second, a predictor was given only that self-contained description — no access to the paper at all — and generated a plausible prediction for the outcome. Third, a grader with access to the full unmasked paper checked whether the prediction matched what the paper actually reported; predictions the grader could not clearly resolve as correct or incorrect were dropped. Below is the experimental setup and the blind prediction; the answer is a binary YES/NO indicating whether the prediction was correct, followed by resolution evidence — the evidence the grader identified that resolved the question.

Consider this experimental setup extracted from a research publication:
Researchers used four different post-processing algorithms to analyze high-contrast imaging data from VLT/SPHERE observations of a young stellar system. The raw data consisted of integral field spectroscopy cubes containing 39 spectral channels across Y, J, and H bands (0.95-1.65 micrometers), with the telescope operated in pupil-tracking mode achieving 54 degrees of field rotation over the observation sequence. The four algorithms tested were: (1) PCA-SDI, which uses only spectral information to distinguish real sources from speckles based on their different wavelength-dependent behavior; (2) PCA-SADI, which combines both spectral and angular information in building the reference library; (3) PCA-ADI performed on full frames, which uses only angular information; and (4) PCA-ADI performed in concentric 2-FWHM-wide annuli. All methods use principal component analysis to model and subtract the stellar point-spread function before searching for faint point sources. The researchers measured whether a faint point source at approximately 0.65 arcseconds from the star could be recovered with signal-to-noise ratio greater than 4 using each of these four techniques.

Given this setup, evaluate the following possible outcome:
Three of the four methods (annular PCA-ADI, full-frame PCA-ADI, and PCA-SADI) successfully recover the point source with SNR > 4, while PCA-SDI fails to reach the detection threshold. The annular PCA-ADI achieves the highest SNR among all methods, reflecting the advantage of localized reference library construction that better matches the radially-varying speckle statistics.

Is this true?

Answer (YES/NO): NO